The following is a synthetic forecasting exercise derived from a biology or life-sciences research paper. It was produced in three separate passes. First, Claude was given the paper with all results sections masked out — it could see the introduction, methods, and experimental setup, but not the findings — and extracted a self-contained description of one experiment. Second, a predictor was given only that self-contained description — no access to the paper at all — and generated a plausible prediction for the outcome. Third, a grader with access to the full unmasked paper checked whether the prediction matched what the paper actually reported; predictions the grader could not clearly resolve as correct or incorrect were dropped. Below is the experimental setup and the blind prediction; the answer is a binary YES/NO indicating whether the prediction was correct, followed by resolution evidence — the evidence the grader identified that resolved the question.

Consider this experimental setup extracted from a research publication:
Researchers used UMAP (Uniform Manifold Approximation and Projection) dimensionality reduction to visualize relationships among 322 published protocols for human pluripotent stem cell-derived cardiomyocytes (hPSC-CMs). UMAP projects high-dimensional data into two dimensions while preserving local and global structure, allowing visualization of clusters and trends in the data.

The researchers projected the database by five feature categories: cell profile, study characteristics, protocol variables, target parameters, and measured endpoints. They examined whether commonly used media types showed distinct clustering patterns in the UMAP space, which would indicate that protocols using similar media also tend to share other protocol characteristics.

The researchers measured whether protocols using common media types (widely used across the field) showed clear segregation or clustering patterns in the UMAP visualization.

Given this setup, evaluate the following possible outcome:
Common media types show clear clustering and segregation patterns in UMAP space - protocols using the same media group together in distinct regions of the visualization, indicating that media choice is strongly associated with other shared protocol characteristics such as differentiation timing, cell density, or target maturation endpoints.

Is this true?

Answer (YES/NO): NO